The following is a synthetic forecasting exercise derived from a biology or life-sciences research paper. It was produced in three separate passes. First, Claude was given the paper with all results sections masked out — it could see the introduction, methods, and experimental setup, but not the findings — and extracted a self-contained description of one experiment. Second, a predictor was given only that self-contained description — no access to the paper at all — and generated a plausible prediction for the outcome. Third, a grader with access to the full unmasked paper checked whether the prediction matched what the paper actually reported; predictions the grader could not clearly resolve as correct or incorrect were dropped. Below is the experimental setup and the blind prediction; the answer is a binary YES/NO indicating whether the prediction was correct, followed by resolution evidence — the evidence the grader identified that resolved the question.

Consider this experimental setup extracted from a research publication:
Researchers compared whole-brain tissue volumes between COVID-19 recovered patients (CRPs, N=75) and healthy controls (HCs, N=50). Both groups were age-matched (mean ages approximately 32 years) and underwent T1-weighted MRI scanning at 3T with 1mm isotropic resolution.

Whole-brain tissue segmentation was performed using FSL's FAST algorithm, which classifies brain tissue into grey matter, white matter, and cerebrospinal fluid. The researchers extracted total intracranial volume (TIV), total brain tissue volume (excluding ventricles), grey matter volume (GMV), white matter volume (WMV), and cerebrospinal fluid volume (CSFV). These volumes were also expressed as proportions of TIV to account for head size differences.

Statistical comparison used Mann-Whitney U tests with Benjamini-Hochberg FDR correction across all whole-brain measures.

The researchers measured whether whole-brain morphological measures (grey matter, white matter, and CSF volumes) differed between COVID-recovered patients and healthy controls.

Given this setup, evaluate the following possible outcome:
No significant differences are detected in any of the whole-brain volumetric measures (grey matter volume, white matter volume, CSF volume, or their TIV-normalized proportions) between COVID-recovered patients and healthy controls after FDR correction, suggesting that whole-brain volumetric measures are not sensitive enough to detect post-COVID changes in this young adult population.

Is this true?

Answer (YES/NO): YES